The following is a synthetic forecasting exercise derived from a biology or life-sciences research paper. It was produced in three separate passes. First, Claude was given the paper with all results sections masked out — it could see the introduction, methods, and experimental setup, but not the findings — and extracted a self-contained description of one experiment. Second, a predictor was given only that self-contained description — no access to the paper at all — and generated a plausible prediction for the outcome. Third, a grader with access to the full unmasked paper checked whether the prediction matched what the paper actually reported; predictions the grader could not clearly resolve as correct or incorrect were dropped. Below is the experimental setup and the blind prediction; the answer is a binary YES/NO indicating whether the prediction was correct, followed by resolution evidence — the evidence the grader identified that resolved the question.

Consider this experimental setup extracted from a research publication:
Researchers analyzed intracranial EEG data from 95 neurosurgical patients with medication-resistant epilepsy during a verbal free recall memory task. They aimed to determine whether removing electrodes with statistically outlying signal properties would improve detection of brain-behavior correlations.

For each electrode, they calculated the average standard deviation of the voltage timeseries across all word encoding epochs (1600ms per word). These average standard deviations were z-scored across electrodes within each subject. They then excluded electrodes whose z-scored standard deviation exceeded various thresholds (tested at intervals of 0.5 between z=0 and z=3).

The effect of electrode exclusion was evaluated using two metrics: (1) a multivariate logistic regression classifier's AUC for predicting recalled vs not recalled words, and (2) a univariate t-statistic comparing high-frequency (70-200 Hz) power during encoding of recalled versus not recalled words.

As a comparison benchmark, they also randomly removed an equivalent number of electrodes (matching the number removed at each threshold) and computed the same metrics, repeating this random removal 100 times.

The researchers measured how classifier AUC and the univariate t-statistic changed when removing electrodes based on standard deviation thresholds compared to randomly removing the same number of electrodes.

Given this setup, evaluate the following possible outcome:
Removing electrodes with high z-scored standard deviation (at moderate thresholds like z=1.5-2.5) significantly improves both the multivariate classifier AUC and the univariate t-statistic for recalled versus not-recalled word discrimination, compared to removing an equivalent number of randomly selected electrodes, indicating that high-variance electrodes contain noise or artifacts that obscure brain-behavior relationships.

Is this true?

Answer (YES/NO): NO